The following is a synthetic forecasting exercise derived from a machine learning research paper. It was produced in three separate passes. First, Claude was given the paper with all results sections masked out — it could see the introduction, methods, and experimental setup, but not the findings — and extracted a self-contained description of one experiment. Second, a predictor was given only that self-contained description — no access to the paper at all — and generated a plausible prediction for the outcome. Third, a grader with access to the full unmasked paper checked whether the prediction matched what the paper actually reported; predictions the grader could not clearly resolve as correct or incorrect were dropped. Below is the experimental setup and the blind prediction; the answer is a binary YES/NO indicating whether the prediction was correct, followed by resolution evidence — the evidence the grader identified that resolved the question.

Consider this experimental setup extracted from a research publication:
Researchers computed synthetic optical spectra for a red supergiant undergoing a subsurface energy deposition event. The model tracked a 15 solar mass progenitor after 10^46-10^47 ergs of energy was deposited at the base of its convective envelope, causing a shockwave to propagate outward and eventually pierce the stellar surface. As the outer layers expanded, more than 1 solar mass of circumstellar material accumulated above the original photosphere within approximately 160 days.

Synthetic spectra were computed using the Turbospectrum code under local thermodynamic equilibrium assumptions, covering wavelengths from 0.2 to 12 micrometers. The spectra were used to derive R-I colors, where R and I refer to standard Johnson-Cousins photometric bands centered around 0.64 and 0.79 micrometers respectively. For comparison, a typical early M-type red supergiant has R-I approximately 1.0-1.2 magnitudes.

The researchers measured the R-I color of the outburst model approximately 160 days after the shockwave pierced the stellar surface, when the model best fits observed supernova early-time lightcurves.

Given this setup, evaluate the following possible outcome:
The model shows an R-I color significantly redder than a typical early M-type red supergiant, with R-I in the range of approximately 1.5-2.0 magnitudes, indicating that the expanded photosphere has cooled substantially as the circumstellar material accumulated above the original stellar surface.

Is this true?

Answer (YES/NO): NO